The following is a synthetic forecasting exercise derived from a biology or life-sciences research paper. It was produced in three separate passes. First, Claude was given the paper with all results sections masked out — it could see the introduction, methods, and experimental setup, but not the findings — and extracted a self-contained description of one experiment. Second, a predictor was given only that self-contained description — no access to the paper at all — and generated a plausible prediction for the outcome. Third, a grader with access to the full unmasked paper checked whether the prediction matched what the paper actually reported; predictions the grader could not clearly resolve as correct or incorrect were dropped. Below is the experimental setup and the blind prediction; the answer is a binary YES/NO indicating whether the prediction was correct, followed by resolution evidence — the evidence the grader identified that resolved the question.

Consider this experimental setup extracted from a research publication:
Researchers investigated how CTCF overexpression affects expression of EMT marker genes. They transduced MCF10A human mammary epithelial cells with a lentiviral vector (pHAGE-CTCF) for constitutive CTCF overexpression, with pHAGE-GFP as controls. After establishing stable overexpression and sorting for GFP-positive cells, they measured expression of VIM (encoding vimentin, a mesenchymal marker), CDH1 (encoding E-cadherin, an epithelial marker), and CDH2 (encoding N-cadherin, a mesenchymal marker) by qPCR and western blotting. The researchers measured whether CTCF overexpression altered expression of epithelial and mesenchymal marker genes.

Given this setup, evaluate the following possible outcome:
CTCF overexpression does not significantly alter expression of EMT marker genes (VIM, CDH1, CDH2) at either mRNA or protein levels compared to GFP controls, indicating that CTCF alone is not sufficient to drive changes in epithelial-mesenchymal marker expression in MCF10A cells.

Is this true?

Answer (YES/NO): NO